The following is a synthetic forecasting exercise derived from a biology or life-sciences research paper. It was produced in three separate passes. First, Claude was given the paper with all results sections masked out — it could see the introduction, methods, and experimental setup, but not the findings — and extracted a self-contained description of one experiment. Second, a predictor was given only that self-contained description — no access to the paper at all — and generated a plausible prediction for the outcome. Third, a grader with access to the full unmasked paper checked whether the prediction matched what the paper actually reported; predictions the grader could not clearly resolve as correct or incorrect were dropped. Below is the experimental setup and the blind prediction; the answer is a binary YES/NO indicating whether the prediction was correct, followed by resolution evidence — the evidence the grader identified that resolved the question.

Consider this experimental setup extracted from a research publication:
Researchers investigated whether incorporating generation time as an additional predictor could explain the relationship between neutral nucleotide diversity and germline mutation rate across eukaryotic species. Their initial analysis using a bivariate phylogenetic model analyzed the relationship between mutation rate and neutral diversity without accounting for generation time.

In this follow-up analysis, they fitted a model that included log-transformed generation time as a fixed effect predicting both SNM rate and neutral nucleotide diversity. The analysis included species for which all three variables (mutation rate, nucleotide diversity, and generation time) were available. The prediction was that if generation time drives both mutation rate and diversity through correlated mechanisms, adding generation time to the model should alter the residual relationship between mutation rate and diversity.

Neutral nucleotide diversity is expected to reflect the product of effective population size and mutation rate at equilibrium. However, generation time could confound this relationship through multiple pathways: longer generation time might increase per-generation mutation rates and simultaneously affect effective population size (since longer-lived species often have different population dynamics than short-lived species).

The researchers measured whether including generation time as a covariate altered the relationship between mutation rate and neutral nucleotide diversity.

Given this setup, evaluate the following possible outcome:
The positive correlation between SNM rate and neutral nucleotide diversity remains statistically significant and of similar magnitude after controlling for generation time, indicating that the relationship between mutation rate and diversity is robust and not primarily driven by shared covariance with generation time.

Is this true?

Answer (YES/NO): NO